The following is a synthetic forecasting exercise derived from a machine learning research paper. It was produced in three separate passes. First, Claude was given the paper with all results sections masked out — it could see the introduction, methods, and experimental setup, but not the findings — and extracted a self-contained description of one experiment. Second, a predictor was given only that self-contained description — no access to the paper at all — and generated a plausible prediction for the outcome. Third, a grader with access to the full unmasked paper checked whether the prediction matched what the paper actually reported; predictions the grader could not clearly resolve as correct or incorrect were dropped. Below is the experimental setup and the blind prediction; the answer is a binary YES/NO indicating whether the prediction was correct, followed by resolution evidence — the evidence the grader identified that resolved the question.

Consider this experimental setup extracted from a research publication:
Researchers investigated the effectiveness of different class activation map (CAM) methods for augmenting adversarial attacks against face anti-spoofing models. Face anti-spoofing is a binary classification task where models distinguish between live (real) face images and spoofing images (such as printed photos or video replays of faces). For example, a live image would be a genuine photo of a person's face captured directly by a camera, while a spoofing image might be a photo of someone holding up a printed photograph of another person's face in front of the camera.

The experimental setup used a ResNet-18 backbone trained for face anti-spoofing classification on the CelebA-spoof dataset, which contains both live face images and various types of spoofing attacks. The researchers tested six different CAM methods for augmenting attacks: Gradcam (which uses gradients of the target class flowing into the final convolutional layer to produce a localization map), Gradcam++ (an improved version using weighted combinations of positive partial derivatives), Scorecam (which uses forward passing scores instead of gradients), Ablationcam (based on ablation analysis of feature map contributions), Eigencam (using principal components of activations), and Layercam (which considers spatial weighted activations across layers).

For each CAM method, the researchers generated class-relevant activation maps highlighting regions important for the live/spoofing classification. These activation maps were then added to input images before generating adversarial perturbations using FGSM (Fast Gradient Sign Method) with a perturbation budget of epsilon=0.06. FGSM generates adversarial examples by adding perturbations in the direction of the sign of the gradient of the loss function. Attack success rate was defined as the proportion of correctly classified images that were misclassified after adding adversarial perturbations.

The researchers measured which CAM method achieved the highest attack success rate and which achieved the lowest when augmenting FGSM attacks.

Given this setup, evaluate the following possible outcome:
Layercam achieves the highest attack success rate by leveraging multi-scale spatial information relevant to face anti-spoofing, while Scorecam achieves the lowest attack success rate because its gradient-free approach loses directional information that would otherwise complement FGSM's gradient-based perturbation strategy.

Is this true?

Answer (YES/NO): NO